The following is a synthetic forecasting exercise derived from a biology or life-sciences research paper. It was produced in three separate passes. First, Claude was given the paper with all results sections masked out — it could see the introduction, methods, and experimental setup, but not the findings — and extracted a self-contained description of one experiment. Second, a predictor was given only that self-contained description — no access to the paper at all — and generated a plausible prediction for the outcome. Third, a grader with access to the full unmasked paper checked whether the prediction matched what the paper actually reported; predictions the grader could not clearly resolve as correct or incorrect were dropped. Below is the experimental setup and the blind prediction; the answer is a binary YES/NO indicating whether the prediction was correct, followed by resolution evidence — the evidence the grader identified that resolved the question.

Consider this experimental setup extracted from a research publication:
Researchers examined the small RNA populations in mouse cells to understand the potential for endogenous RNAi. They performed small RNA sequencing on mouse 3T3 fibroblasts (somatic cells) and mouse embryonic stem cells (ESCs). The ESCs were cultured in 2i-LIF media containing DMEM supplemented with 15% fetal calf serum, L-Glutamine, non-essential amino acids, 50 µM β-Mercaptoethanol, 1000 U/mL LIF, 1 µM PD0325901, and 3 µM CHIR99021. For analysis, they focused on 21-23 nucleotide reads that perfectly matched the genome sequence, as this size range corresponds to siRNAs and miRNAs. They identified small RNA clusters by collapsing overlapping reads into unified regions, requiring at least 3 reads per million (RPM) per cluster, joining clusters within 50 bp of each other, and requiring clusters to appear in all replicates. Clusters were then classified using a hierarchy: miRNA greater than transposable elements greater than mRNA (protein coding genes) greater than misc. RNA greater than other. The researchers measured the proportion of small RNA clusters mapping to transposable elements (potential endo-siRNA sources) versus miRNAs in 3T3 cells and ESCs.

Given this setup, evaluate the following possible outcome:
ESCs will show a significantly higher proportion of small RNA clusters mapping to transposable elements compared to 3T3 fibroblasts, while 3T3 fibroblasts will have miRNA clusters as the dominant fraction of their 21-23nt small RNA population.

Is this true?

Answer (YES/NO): YES